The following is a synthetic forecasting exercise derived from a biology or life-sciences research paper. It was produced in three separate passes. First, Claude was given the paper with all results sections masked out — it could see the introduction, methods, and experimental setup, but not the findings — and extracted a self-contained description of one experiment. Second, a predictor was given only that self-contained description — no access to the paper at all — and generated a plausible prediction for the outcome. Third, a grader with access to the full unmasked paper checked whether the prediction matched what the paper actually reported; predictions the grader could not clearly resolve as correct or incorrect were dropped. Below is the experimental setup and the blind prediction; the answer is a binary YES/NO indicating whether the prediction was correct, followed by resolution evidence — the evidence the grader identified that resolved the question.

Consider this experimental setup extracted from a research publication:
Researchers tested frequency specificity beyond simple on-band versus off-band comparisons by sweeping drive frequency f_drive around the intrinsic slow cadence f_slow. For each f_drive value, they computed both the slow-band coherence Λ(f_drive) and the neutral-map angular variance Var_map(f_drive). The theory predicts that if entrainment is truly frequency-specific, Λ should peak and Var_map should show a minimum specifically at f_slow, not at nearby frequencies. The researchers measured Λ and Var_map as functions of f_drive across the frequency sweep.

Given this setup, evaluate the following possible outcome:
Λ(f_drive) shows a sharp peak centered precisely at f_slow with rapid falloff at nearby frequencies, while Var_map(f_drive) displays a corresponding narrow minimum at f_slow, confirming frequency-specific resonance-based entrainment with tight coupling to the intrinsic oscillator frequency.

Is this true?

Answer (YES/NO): YES